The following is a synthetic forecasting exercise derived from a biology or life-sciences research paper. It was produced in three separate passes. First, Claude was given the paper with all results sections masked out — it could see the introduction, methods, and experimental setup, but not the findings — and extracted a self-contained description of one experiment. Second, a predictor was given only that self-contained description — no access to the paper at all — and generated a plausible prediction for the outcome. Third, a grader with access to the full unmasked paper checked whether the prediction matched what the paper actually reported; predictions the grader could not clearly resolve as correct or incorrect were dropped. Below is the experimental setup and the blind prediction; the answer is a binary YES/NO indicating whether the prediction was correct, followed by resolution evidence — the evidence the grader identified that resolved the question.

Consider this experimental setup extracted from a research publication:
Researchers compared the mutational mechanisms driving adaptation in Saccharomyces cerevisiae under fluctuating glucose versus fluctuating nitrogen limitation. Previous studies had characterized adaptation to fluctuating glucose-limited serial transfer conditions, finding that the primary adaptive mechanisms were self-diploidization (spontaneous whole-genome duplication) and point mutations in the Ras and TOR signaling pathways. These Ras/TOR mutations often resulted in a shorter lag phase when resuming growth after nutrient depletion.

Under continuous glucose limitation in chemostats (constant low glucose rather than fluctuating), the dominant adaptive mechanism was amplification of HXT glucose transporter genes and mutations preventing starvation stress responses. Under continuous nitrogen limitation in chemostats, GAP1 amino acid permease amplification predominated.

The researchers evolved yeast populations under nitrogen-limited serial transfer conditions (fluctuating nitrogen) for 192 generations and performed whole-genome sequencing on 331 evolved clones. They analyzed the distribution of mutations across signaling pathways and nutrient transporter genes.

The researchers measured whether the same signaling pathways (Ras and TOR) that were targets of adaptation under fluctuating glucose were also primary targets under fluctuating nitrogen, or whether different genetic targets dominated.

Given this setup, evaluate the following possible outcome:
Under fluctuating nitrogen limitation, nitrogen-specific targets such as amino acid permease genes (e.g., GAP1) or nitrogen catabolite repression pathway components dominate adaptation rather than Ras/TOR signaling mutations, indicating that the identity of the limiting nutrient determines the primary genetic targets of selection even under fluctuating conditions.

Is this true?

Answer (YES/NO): NO